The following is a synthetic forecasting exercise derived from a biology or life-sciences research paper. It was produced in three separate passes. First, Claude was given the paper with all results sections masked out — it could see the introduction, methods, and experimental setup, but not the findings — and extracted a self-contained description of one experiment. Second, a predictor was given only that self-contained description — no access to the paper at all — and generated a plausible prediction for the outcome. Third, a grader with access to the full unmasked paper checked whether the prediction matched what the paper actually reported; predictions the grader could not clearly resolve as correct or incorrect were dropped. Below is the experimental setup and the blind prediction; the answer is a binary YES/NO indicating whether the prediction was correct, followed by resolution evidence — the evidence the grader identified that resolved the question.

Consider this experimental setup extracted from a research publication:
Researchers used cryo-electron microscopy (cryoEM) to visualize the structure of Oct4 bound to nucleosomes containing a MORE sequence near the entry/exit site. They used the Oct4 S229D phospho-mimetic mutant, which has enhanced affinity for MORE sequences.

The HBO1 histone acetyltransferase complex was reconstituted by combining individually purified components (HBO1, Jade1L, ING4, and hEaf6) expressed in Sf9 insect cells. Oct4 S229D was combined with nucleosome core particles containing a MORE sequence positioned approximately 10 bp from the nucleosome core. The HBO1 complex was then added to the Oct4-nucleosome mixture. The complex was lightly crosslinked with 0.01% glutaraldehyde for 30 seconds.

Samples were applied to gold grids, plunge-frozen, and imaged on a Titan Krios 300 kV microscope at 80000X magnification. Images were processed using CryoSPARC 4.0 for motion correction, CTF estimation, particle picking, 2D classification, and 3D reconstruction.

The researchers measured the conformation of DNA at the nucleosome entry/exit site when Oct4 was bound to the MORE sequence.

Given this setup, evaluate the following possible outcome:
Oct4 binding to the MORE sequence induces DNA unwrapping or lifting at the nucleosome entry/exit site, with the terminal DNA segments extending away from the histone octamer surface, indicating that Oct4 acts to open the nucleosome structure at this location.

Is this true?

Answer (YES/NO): YES